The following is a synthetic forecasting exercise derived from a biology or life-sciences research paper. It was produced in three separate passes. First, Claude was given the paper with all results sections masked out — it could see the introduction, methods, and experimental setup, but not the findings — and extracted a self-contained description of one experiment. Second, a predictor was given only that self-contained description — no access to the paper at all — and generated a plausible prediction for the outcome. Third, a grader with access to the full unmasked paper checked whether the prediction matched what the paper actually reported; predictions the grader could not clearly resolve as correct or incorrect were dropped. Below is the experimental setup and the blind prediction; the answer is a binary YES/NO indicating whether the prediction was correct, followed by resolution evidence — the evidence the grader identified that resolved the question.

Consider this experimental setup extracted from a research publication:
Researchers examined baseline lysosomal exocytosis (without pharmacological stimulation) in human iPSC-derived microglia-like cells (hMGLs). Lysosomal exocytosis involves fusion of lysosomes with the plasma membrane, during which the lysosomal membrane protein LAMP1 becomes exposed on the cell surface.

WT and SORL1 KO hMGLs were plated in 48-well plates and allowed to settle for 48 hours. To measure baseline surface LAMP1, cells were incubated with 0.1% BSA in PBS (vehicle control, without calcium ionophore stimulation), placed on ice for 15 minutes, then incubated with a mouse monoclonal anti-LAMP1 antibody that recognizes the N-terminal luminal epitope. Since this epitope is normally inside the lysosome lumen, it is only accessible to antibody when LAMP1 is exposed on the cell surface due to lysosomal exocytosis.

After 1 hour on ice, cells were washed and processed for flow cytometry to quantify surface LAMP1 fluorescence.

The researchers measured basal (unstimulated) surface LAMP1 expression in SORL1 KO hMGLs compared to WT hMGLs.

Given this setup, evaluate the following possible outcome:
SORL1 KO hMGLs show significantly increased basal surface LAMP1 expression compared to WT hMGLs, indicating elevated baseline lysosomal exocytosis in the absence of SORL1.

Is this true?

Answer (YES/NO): NO